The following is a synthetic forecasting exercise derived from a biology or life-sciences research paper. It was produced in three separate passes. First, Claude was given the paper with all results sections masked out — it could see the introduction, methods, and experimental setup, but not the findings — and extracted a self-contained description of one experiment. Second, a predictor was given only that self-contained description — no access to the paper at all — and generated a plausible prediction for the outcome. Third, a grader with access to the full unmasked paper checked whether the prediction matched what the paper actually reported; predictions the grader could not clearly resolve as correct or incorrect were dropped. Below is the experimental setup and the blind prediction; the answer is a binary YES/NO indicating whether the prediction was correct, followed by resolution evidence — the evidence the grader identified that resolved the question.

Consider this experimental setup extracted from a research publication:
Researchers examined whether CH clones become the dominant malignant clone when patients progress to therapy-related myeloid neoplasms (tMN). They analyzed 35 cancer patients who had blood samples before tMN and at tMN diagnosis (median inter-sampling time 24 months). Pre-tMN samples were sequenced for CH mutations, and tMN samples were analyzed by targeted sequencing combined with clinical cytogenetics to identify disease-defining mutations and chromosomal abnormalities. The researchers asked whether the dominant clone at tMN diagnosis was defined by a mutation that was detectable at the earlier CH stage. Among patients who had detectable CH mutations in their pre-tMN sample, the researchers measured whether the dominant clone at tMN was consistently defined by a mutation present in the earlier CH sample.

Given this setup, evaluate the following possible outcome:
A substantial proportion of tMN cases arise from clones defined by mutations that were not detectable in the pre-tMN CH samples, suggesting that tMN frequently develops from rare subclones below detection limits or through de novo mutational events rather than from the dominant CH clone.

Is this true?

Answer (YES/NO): NO